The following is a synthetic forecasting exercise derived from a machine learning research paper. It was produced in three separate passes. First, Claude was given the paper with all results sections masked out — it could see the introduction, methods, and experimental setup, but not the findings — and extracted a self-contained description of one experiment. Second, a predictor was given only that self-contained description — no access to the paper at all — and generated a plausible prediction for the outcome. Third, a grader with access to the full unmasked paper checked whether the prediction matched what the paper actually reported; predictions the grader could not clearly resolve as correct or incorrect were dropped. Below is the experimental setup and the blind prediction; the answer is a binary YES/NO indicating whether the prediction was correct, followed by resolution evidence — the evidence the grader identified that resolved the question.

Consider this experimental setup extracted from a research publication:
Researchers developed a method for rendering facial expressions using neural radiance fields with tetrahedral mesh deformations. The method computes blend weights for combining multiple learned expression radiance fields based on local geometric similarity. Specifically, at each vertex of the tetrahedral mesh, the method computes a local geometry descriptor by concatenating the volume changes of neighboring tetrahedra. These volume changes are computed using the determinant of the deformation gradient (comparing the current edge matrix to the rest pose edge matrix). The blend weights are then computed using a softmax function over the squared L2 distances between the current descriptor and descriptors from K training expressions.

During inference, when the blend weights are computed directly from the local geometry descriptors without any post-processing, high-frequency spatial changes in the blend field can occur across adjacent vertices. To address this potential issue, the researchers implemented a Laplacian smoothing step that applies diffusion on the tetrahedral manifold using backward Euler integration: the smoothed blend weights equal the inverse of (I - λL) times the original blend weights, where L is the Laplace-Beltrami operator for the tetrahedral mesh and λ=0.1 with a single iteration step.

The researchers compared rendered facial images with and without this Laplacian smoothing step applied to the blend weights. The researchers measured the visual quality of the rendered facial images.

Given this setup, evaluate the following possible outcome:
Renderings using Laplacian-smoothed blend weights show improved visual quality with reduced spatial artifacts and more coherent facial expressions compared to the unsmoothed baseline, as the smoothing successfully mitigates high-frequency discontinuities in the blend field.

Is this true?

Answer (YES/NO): YES